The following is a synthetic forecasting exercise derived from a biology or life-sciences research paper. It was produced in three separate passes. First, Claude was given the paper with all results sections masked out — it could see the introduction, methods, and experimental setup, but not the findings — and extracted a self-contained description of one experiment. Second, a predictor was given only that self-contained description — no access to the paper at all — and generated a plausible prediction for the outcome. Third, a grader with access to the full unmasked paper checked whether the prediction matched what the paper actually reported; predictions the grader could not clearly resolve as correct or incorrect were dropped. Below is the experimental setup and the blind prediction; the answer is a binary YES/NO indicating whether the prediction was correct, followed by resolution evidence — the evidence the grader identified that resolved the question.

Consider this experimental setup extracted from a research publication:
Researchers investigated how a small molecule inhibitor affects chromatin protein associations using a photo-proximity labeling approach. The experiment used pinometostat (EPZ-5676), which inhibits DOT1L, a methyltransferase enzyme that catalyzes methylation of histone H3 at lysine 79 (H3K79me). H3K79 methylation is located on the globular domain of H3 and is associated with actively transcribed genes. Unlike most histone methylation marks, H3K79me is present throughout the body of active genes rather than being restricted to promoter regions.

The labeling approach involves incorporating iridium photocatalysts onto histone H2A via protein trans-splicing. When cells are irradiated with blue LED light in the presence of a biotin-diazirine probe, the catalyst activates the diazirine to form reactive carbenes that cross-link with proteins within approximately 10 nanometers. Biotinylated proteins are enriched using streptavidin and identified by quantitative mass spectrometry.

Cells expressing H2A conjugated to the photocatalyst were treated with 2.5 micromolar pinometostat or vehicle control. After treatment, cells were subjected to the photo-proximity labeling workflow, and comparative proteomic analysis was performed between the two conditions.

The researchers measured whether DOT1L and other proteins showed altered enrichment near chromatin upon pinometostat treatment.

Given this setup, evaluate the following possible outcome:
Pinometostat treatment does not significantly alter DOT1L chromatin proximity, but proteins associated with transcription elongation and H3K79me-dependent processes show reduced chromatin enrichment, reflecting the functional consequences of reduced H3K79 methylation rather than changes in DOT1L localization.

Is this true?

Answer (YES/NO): NO